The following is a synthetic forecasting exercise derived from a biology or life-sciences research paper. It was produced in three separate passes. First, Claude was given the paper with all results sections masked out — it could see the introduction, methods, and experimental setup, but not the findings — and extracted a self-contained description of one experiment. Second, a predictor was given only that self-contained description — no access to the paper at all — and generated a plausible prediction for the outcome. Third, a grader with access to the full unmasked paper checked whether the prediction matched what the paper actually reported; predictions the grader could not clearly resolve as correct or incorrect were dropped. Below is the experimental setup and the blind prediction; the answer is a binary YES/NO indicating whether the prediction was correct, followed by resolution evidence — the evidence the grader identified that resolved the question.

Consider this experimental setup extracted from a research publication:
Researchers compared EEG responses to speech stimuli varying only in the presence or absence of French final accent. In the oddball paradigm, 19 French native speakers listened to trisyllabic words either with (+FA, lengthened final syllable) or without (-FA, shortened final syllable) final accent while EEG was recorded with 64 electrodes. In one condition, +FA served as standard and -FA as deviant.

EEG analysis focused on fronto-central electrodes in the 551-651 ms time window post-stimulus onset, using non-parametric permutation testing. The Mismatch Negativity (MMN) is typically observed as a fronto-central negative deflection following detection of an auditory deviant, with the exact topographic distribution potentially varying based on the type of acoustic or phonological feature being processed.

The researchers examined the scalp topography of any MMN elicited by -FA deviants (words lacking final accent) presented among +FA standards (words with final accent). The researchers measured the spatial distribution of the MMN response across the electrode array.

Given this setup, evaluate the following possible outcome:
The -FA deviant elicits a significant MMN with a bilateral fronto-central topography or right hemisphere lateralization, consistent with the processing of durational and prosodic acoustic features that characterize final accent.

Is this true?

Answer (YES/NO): NO